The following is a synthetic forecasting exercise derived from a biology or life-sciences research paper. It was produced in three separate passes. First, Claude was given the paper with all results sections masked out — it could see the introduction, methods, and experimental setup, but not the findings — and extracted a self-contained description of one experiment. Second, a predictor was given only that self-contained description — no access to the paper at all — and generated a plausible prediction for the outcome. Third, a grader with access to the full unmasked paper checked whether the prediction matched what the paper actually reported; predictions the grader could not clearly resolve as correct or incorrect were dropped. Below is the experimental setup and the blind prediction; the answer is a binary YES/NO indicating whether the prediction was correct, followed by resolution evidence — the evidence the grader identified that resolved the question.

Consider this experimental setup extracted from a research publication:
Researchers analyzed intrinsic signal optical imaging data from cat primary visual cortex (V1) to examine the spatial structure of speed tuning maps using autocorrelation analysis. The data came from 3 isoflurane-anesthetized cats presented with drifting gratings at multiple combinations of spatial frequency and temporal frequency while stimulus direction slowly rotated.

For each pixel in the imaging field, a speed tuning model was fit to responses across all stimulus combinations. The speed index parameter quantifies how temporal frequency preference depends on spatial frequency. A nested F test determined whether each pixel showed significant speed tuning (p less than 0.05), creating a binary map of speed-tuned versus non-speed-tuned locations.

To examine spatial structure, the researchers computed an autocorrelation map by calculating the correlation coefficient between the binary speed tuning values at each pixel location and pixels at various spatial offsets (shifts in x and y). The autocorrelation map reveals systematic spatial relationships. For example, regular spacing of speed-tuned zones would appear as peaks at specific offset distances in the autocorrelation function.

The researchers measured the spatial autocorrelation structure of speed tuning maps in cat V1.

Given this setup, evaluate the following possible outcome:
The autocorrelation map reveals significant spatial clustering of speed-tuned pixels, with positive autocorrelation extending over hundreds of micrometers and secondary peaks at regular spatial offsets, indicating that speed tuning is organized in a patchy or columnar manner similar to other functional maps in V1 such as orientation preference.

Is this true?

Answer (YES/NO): YES